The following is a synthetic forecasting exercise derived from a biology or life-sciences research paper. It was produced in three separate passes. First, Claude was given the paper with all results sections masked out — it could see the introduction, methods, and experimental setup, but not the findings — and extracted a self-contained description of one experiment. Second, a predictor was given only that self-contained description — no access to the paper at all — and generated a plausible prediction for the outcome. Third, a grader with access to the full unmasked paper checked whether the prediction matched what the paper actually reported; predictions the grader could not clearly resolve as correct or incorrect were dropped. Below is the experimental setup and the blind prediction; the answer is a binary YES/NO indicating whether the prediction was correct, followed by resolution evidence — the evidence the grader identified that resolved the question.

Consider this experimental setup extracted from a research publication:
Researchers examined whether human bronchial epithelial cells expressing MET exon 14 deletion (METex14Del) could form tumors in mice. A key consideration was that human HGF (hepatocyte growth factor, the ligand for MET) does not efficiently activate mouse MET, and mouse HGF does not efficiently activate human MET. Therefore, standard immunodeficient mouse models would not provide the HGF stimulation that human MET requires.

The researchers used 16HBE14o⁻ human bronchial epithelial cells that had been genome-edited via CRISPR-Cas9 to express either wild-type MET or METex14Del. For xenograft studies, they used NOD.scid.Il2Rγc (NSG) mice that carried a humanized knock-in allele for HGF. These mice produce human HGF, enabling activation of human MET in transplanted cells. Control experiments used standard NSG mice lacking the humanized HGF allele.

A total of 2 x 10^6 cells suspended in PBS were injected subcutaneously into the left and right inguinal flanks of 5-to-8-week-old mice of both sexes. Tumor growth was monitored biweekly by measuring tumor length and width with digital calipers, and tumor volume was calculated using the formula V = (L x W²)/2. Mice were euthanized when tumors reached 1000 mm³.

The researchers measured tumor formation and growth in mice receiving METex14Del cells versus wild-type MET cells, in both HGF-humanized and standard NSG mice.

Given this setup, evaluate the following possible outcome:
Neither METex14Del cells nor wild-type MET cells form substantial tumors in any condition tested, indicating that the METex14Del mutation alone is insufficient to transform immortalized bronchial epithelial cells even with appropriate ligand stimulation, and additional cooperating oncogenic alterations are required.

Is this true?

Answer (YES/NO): NO